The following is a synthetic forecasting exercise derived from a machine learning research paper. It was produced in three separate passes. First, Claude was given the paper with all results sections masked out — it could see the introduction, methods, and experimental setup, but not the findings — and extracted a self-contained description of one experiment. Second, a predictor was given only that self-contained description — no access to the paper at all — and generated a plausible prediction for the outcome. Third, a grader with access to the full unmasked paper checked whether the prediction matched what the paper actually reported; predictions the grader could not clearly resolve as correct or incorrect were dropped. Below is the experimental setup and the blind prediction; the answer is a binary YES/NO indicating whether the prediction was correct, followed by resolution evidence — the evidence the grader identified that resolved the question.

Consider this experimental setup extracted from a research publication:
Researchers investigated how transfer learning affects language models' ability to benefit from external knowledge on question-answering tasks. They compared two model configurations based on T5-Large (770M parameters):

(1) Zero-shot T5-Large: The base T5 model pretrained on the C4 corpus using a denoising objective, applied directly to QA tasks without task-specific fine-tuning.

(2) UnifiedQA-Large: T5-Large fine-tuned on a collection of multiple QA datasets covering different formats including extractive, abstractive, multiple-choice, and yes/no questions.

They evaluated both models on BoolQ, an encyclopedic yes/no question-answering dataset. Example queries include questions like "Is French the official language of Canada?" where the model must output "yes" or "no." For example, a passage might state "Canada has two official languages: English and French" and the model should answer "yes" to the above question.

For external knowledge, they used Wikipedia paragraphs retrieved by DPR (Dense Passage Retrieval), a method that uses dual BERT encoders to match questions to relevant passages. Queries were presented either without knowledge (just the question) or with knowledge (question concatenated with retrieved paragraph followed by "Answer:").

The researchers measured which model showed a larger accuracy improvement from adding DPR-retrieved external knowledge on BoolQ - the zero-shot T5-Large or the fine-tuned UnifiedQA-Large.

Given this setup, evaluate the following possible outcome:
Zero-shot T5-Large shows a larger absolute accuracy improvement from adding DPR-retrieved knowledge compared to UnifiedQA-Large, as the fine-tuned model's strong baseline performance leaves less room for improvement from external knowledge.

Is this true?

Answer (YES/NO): NO